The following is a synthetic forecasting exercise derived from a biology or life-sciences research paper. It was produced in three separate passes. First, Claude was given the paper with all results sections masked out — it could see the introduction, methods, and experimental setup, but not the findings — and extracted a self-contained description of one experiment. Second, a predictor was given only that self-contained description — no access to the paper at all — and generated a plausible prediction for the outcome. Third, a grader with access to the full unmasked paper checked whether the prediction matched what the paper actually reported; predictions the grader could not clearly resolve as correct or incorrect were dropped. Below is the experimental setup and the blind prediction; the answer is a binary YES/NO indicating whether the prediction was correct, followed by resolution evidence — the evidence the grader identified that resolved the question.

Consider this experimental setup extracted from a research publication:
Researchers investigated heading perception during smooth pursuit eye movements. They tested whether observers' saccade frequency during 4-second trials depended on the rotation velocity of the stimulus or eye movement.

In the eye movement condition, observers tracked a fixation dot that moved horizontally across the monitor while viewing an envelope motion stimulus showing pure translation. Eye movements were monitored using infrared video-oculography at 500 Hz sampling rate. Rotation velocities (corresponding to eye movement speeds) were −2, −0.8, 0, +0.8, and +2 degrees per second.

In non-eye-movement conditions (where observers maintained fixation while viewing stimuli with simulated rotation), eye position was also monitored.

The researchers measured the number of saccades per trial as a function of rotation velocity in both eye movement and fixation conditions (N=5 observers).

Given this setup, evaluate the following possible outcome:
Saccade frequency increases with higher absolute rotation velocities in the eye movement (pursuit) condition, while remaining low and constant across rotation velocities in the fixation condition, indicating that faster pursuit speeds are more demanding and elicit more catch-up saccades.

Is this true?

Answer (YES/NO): YES